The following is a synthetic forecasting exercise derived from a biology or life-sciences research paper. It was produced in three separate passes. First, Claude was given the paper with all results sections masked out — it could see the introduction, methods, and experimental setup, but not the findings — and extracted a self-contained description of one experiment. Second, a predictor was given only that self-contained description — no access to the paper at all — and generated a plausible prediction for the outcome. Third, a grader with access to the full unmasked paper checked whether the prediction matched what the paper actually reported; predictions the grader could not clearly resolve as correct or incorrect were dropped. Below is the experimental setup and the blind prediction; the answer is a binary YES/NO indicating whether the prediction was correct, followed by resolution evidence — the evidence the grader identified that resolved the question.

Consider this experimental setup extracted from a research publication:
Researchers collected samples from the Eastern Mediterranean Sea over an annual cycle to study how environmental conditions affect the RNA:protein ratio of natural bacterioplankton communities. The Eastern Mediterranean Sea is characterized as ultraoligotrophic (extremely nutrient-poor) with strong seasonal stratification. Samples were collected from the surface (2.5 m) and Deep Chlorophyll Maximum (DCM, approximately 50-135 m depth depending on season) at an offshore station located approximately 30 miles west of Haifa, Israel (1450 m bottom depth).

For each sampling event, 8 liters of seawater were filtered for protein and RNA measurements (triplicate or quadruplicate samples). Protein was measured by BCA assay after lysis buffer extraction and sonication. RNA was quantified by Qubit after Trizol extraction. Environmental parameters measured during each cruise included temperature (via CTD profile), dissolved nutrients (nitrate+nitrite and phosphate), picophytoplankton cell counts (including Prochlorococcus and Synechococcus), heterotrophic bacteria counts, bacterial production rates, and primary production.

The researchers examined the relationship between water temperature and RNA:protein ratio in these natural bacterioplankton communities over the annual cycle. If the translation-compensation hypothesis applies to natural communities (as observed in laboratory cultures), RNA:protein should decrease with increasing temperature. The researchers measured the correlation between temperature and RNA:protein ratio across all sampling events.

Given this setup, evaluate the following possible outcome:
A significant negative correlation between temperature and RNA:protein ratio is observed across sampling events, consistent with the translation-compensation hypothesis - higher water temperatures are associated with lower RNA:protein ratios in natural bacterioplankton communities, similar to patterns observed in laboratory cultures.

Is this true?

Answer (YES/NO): NO